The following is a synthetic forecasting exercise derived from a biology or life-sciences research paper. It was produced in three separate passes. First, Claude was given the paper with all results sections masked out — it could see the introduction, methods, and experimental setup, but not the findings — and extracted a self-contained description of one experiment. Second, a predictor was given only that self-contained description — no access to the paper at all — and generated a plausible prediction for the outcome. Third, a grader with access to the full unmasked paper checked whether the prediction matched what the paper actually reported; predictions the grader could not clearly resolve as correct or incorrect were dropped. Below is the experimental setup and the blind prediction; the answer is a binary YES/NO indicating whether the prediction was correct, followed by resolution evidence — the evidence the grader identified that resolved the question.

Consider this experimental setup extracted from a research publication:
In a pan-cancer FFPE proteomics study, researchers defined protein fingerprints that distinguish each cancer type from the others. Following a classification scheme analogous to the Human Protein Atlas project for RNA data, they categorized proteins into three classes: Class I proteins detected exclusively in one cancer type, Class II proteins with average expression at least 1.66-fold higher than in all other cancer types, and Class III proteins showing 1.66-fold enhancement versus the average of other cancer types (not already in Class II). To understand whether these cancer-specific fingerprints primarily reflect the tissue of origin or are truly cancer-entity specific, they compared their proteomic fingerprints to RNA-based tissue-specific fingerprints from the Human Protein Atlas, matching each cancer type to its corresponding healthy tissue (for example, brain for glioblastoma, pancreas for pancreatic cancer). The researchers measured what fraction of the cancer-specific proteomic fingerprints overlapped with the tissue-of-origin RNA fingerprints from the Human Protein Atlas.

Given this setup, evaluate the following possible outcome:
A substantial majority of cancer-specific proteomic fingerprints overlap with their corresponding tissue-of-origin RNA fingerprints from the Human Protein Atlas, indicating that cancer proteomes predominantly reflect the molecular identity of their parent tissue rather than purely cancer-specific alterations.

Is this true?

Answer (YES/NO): NO